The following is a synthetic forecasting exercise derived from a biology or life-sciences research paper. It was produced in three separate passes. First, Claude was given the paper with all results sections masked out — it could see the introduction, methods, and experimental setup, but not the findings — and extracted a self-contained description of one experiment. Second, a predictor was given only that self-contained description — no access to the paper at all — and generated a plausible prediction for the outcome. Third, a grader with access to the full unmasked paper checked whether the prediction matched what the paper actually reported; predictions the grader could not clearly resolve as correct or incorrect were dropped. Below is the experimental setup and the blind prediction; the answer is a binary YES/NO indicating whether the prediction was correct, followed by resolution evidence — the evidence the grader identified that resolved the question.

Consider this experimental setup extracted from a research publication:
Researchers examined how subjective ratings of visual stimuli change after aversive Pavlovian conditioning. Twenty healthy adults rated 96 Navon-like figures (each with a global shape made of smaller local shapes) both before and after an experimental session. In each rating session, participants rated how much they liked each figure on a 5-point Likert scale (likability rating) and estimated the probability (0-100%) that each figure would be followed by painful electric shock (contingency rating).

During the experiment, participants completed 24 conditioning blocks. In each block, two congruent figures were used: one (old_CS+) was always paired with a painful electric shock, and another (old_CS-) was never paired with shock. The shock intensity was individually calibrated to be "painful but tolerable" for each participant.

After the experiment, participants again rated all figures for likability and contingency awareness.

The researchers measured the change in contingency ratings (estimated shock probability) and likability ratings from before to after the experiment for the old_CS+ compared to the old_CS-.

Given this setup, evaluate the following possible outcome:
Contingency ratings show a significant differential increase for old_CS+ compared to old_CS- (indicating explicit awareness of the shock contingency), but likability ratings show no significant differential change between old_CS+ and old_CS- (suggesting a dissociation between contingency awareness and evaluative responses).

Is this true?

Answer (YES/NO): NO